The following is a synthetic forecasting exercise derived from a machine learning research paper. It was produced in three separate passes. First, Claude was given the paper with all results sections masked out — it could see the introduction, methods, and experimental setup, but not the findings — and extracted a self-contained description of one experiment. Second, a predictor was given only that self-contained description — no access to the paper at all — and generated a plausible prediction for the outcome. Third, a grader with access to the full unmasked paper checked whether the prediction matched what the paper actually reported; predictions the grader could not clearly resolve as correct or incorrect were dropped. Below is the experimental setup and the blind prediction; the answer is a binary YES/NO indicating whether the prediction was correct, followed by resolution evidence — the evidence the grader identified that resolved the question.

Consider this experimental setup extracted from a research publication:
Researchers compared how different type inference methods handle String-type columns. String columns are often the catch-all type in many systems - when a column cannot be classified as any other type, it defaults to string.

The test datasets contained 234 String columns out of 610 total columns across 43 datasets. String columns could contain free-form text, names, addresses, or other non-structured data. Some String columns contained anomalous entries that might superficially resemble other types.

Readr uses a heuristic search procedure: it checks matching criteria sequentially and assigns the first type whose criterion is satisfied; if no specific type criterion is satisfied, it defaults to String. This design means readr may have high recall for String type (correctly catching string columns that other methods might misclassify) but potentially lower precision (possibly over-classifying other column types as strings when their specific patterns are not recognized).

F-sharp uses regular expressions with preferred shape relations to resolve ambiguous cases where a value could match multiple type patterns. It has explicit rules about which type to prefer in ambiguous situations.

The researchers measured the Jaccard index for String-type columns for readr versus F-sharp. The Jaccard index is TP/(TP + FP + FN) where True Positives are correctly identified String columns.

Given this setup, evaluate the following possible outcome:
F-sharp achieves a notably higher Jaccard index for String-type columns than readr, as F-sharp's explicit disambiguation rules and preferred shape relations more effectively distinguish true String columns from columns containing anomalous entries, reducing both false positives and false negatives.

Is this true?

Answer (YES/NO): NO